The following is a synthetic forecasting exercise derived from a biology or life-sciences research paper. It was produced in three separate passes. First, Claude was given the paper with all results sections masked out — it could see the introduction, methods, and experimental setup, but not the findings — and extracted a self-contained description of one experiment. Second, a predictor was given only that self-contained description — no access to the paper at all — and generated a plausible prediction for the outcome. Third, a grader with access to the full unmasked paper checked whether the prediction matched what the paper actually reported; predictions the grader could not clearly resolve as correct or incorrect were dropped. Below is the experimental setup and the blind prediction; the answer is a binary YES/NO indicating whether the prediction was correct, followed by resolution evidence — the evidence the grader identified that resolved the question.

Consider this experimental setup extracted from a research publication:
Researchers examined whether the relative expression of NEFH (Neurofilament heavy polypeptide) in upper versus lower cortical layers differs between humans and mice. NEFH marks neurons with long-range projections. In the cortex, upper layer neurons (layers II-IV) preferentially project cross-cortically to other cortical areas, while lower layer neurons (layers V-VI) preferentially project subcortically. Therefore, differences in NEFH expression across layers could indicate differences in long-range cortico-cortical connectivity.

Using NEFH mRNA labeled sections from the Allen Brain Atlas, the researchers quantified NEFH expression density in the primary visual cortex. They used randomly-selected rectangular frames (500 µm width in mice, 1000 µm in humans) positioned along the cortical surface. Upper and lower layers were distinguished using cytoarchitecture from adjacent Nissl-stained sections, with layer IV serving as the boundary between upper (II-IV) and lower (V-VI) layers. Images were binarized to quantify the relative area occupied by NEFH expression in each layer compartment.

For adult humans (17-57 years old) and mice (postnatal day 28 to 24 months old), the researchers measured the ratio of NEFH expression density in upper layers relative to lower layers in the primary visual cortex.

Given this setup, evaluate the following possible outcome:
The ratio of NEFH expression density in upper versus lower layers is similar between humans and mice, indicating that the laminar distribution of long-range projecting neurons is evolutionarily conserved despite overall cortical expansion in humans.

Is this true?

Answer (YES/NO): NO